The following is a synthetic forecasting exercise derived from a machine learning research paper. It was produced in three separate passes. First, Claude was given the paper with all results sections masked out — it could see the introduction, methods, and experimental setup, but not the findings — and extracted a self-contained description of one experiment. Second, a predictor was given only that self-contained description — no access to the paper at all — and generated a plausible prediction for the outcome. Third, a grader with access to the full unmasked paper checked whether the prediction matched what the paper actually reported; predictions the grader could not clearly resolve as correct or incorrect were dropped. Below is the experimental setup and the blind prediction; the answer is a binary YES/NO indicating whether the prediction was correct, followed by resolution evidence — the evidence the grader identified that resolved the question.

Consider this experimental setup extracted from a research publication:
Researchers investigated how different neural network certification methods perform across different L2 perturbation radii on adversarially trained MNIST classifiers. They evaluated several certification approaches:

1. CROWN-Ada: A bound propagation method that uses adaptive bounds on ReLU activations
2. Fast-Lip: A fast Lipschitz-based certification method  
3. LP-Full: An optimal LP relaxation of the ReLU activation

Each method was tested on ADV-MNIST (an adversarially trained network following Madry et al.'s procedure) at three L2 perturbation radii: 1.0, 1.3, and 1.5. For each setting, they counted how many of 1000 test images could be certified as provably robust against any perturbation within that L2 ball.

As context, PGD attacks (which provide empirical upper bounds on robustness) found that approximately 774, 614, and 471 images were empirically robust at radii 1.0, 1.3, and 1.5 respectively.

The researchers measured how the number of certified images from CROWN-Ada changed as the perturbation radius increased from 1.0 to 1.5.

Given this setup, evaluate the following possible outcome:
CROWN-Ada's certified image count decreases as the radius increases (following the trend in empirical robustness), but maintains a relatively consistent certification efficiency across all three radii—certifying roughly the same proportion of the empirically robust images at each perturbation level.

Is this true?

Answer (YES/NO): NO